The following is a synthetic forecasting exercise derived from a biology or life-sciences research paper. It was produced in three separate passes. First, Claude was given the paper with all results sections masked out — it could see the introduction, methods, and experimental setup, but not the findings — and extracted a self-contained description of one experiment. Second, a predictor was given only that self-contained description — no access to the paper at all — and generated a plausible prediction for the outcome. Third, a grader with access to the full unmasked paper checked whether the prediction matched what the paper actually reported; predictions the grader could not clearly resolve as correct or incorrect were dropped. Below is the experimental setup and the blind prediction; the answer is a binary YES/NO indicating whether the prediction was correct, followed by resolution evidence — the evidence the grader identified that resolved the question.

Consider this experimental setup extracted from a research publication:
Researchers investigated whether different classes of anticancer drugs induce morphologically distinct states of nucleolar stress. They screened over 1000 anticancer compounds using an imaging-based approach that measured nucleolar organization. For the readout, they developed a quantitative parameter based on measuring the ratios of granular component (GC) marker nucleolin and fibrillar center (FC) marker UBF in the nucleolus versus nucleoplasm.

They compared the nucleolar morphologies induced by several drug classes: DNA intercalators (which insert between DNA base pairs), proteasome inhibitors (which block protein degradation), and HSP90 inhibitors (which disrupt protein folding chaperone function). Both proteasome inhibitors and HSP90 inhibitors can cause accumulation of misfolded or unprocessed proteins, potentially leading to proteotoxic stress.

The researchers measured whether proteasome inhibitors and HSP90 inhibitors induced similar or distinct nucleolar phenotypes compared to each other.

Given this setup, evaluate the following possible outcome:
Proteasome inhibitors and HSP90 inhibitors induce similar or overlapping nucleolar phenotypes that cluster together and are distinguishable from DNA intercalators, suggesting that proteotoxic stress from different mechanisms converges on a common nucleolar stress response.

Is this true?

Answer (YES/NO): YES